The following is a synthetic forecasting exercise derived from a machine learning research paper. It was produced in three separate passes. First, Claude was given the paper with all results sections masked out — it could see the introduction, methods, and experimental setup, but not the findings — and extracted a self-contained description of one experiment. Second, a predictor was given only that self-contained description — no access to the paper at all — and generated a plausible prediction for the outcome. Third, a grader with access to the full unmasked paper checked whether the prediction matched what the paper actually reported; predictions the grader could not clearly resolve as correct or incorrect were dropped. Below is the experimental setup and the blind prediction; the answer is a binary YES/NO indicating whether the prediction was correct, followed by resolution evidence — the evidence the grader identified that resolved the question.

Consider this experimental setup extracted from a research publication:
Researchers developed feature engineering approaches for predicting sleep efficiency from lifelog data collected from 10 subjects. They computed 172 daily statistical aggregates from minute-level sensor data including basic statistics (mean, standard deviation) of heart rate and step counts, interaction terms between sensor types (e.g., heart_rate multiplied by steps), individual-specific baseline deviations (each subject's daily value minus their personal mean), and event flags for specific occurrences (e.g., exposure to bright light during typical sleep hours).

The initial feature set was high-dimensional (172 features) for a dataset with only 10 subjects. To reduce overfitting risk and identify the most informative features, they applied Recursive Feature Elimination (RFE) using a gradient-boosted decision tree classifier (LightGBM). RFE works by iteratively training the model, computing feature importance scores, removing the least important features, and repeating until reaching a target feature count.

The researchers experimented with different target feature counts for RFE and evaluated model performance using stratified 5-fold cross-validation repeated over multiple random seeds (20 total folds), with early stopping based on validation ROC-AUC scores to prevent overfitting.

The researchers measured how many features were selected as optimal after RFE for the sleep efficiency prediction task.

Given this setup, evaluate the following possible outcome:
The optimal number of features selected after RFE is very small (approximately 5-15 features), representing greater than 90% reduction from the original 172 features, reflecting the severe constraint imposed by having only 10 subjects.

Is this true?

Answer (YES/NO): NO